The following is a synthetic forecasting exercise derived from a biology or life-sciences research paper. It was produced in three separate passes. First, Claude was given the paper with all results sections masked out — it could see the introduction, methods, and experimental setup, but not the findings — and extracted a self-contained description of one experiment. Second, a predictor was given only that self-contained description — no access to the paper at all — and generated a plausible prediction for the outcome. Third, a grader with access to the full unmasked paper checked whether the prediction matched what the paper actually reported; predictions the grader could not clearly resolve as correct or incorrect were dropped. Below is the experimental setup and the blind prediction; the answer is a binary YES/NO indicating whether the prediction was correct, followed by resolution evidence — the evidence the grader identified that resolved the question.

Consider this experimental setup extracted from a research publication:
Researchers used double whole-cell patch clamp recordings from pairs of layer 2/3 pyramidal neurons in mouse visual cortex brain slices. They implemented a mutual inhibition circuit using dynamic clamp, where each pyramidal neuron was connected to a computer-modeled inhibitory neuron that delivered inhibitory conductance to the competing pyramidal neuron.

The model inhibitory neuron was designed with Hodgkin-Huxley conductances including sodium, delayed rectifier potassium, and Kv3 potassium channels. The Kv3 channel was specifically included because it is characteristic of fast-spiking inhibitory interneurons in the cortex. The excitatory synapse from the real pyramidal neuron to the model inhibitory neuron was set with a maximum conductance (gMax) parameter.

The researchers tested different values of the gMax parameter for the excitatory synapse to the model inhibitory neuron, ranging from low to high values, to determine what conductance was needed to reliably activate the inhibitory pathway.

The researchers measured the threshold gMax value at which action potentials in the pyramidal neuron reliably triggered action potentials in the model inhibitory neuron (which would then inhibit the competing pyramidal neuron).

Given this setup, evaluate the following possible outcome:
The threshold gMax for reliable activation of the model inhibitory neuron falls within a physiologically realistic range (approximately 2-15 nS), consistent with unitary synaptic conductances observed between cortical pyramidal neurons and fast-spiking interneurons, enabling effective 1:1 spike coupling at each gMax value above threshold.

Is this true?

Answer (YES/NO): YES